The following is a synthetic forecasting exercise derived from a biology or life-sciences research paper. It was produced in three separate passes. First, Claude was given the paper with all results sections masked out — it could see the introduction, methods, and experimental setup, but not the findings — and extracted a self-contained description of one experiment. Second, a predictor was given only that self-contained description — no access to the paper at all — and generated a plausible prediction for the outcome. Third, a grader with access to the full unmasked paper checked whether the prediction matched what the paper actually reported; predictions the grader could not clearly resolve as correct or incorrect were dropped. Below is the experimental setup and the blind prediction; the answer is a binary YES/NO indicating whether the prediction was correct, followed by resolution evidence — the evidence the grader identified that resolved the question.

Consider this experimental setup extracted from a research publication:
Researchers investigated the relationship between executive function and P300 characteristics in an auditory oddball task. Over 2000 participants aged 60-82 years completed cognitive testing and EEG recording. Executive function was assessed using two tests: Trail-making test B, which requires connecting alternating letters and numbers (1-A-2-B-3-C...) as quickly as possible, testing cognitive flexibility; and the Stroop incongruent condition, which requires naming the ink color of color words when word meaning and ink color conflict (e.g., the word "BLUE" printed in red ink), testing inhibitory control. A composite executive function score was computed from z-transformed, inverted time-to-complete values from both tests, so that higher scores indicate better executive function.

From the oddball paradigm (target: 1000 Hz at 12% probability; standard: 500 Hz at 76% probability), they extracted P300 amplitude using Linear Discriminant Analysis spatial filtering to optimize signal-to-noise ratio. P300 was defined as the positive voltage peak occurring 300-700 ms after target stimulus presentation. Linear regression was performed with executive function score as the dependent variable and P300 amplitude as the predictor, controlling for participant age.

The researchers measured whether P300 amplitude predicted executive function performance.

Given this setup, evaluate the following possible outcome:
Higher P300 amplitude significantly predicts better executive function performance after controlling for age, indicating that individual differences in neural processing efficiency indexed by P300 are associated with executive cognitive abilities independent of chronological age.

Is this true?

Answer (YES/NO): NO